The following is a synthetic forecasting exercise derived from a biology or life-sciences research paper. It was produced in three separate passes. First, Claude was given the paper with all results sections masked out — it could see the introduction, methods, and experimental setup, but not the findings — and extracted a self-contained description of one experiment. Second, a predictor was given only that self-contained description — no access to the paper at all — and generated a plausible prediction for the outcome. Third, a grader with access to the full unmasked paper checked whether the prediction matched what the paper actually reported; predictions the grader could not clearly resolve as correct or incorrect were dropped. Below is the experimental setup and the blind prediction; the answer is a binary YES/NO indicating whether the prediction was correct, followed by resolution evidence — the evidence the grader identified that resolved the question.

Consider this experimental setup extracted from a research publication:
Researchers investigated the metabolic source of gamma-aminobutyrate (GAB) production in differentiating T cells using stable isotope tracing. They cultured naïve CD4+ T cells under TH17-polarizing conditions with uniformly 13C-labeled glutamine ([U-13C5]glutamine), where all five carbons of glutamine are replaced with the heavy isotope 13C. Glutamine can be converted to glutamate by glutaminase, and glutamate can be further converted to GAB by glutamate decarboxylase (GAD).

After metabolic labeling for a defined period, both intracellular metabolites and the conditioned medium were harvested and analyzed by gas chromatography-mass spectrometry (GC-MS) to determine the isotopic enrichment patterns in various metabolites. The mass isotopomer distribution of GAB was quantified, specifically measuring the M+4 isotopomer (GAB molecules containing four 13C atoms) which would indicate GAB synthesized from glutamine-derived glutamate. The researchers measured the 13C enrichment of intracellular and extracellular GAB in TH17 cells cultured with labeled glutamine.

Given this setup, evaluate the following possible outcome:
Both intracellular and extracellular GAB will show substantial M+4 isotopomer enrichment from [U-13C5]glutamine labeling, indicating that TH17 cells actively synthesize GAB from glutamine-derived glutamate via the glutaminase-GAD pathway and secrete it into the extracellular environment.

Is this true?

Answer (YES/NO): NO